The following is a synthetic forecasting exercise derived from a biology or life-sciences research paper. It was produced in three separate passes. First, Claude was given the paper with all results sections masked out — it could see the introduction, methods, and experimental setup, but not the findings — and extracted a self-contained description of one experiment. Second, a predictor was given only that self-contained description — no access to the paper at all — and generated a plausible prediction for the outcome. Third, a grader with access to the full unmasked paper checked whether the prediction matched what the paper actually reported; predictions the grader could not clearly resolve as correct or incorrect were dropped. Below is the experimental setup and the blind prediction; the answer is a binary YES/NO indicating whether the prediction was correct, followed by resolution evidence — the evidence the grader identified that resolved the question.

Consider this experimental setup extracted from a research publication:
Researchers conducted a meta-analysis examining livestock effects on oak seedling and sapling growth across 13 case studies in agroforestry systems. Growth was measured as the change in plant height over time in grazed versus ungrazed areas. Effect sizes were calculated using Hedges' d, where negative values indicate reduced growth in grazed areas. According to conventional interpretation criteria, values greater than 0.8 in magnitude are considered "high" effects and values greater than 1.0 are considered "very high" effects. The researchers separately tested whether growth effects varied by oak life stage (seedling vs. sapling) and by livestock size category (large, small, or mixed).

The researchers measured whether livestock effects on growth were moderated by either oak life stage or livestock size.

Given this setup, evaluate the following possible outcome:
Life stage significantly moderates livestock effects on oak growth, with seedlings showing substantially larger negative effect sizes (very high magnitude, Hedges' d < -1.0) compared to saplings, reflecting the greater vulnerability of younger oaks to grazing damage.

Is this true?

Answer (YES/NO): NO